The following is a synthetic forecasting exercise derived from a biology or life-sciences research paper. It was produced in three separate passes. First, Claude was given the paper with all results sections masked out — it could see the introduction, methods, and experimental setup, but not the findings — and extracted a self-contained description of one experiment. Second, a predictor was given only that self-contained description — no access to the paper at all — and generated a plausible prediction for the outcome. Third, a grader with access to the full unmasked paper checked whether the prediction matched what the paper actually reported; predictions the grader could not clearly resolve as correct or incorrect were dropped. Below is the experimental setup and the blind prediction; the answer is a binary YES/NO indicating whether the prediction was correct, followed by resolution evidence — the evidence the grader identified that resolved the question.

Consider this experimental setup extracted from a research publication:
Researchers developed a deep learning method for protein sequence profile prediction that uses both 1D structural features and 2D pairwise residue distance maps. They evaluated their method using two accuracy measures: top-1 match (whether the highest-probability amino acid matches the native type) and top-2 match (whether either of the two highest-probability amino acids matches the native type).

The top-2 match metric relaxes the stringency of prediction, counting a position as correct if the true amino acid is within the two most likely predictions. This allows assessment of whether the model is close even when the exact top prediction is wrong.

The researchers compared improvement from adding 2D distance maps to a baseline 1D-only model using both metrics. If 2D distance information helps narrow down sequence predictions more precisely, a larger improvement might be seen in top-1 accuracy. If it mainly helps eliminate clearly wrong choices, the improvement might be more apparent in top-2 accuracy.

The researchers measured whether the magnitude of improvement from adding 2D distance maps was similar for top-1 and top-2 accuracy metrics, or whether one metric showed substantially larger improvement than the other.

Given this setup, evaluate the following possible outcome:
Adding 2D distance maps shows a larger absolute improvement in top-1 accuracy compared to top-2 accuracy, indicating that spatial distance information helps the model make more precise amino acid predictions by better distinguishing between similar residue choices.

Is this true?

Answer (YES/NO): NO